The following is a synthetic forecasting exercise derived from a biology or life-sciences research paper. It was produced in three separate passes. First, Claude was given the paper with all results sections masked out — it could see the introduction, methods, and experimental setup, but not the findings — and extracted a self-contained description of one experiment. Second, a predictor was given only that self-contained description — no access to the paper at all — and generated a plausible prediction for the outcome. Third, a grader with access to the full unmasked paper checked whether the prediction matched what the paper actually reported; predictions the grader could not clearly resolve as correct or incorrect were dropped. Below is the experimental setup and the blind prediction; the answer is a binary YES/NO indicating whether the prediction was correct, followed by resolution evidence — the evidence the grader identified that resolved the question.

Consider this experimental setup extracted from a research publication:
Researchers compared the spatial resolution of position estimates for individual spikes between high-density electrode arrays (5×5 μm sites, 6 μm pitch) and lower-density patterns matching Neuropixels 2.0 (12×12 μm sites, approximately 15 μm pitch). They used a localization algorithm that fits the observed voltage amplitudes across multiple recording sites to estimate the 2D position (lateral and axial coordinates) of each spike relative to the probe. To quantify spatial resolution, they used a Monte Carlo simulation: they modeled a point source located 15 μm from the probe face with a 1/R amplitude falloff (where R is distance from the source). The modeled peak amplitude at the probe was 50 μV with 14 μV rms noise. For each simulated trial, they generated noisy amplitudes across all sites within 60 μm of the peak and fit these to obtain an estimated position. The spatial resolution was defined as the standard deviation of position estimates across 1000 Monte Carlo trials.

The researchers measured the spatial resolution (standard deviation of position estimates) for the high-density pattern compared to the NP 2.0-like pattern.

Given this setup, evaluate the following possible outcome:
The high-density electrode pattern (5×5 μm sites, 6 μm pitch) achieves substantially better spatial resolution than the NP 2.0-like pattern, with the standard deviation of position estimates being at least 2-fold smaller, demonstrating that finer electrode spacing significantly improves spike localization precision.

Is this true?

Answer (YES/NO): YES